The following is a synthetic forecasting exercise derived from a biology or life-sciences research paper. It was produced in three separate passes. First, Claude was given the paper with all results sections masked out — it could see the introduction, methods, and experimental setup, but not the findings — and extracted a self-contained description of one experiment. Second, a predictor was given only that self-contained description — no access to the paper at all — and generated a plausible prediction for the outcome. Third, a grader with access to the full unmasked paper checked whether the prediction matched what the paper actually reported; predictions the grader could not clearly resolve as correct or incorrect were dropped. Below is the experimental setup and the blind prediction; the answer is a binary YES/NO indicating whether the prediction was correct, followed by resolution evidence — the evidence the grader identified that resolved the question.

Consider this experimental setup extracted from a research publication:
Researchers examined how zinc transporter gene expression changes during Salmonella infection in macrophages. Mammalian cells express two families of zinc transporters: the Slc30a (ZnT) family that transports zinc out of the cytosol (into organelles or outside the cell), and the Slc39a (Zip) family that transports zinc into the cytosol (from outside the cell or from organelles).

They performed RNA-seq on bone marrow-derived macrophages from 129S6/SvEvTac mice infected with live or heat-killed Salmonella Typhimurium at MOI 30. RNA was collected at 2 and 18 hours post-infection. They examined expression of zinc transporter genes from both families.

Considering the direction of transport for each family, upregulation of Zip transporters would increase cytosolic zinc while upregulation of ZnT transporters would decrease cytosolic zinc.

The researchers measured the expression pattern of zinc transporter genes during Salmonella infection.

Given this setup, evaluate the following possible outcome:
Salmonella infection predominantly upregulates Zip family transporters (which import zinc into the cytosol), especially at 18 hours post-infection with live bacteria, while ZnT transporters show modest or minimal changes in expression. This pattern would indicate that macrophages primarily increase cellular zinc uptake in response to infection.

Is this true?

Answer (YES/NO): NO